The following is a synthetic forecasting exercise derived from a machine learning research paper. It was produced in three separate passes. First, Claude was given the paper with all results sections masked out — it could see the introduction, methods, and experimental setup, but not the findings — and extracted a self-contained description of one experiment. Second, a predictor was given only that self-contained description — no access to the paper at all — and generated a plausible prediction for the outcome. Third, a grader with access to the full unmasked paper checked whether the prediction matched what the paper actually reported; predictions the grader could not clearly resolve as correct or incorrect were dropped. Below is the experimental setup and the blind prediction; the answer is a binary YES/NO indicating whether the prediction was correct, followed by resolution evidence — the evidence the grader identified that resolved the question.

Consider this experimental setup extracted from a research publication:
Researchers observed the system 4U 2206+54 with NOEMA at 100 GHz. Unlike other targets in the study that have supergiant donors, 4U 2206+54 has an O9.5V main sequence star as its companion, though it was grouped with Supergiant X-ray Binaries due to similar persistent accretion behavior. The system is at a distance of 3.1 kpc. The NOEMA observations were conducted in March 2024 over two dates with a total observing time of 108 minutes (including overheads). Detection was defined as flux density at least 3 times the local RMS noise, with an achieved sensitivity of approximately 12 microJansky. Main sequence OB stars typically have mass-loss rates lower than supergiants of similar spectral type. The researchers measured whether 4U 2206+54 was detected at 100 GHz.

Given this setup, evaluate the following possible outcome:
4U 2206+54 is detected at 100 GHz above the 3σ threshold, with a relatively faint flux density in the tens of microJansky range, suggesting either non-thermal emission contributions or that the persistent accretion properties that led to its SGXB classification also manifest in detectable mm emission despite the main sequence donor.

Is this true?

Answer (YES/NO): NO